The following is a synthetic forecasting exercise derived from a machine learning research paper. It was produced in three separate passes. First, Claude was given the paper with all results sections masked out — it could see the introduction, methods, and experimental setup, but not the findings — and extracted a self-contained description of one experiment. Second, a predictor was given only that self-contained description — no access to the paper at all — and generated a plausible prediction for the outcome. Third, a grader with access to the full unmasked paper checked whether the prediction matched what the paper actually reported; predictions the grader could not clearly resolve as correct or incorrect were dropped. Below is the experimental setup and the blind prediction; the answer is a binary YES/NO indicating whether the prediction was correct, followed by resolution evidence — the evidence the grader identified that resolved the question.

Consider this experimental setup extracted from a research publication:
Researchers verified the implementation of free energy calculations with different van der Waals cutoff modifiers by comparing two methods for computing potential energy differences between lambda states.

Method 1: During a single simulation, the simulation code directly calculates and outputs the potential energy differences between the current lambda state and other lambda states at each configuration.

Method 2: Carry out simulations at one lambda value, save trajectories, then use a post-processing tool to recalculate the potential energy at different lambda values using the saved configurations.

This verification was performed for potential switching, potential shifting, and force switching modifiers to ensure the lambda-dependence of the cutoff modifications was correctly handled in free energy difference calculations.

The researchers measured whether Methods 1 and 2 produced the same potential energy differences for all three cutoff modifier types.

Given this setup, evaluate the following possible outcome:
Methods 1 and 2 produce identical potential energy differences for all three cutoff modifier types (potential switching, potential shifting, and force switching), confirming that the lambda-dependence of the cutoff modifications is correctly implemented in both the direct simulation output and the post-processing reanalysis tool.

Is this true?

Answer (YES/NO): YES